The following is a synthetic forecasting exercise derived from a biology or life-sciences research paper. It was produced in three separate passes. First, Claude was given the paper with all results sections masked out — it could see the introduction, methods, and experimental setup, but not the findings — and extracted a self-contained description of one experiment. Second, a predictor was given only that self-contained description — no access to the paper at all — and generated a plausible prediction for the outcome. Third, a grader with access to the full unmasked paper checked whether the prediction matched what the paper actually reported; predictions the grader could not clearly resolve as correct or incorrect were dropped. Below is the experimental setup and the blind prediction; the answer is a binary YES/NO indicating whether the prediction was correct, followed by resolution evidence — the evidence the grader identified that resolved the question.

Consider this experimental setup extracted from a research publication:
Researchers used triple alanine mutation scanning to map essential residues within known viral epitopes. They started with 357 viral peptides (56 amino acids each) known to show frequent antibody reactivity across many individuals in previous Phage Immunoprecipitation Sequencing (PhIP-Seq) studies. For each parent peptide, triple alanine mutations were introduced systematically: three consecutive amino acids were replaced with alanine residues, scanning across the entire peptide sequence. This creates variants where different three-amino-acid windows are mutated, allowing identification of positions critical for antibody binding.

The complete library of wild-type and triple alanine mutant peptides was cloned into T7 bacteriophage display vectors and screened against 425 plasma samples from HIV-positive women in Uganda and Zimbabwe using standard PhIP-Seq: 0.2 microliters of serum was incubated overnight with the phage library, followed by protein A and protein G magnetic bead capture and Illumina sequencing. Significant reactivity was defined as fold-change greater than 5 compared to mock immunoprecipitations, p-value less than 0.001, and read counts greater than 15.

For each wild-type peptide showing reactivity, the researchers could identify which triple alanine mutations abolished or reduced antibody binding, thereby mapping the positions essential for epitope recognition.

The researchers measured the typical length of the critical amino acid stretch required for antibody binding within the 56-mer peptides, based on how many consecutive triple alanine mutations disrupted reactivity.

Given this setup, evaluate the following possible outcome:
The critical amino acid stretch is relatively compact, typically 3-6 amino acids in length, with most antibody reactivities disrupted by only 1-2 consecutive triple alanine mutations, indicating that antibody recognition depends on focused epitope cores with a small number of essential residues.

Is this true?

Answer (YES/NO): NO